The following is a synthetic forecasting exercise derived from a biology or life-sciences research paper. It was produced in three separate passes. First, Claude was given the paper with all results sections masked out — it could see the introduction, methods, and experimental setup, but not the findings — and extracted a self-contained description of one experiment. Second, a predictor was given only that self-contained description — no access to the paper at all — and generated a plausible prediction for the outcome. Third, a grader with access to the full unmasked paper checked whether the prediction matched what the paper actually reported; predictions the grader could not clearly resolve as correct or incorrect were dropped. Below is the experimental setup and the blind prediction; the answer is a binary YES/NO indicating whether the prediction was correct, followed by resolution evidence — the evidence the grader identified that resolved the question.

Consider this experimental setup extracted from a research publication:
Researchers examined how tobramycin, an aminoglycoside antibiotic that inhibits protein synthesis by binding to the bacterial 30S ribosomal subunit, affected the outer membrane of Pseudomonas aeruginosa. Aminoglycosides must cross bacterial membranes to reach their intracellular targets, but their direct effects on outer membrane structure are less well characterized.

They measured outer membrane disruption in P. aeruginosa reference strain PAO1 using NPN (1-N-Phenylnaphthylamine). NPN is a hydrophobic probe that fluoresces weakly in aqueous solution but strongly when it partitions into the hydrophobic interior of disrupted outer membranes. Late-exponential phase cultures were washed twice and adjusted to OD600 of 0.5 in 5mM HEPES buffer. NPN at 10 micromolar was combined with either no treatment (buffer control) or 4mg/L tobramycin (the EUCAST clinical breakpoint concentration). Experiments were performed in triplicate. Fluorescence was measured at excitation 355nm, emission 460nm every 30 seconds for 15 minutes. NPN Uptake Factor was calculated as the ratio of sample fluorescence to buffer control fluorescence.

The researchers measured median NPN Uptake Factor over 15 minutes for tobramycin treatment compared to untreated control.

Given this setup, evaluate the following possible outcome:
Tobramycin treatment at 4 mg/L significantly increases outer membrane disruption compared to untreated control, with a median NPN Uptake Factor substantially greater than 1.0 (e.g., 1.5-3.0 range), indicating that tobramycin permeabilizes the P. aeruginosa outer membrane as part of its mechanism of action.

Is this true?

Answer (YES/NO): NO